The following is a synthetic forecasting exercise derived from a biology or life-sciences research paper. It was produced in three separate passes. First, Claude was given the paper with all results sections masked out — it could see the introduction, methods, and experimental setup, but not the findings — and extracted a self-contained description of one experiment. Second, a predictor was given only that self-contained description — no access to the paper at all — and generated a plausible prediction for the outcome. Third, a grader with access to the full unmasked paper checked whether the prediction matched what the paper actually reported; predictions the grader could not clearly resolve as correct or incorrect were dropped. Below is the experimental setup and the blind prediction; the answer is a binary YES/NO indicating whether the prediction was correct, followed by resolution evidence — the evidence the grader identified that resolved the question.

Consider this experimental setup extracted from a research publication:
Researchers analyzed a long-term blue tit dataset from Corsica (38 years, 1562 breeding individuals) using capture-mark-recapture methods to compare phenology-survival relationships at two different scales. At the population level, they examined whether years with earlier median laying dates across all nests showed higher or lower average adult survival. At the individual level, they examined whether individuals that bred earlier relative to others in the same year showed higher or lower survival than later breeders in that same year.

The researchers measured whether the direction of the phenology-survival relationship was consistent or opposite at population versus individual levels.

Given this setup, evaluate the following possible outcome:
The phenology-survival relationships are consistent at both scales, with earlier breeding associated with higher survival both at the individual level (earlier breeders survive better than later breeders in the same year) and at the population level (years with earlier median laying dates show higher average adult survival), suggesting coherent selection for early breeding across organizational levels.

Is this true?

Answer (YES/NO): NO